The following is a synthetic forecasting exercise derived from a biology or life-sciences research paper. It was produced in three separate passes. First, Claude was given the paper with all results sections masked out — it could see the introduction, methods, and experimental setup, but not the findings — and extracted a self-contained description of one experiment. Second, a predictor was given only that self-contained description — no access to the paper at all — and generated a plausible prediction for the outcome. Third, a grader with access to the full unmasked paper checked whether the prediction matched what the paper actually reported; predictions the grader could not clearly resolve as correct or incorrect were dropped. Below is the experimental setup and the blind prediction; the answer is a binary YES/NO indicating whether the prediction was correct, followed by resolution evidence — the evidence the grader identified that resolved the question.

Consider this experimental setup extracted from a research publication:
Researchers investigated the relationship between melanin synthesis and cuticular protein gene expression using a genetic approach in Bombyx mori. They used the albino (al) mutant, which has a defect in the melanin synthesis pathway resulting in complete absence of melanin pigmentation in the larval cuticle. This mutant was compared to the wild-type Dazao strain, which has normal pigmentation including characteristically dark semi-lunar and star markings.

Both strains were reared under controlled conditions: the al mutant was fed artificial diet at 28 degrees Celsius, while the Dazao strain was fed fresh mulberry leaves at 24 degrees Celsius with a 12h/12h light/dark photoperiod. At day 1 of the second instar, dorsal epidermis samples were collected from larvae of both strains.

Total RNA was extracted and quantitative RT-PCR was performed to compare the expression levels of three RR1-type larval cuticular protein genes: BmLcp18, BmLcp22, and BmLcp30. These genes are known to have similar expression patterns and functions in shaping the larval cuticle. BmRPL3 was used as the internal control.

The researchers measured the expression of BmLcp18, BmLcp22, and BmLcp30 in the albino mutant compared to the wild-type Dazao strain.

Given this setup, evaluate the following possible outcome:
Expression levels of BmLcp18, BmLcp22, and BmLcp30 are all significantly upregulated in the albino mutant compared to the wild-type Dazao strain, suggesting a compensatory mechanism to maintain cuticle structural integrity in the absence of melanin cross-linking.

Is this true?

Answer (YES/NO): NO